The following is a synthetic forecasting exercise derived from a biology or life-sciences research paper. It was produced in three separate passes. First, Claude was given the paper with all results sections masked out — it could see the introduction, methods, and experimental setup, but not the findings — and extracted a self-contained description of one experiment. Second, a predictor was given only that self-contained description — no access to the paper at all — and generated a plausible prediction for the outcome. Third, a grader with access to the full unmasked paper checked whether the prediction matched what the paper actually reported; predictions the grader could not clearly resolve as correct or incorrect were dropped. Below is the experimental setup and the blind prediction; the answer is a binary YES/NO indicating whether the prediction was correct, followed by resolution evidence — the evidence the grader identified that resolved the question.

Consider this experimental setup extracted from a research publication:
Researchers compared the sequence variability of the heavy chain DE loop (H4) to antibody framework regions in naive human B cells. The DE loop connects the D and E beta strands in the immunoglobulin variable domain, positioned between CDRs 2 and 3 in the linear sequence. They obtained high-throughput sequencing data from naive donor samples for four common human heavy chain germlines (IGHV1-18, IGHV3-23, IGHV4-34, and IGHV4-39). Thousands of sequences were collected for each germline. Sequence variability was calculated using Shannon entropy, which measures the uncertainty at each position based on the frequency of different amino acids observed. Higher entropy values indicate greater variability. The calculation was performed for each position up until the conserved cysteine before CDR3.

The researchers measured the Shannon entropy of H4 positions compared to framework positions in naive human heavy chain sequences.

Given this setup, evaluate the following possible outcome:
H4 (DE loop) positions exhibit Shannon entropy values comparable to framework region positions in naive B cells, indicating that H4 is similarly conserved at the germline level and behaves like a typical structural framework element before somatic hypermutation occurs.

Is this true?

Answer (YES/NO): NO